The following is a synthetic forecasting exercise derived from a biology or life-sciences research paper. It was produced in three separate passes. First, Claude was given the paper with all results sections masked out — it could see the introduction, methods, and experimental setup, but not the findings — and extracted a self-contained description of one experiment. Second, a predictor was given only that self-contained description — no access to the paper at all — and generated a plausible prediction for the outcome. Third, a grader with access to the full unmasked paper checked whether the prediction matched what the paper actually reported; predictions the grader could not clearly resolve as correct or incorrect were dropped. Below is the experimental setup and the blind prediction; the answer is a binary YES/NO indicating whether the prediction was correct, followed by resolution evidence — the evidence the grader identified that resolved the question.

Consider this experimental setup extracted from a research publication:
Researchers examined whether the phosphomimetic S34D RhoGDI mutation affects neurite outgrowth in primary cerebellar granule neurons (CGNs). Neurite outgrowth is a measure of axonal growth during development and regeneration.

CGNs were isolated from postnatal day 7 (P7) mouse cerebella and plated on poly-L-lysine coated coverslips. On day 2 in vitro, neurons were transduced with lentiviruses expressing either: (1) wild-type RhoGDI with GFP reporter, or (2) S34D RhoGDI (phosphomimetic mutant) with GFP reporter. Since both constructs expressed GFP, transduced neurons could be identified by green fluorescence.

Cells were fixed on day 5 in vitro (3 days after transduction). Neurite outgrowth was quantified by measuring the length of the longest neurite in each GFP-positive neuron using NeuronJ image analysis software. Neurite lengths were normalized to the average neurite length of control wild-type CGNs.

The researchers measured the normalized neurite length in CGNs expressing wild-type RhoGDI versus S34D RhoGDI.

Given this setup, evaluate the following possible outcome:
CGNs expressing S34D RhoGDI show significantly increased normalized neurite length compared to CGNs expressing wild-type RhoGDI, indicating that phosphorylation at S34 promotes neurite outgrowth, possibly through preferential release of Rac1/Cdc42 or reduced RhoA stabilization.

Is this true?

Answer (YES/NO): NO